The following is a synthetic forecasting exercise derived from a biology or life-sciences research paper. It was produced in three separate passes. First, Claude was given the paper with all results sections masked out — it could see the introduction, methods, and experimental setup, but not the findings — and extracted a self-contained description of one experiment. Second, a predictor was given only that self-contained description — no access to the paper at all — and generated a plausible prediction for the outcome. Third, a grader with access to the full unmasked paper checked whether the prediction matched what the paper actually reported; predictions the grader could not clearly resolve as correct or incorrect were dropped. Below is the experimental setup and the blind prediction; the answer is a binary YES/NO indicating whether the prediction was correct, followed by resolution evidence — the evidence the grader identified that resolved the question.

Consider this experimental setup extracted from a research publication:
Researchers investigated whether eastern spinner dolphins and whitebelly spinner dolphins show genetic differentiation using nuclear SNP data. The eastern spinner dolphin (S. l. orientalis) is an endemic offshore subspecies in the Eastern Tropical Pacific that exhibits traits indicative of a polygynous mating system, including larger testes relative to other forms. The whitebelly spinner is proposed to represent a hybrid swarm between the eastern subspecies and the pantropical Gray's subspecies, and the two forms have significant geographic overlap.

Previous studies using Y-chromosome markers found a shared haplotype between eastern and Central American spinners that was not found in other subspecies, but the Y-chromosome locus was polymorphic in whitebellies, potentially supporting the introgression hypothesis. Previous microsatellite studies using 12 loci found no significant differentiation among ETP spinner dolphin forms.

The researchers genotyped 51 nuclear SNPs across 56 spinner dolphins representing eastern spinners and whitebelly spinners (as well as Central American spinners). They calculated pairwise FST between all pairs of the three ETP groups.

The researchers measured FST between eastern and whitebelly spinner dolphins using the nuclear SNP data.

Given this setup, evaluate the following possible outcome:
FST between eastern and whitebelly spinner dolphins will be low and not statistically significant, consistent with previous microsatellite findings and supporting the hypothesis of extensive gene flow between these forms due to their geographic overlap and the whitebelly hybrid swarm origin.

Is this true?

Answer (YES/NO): NO